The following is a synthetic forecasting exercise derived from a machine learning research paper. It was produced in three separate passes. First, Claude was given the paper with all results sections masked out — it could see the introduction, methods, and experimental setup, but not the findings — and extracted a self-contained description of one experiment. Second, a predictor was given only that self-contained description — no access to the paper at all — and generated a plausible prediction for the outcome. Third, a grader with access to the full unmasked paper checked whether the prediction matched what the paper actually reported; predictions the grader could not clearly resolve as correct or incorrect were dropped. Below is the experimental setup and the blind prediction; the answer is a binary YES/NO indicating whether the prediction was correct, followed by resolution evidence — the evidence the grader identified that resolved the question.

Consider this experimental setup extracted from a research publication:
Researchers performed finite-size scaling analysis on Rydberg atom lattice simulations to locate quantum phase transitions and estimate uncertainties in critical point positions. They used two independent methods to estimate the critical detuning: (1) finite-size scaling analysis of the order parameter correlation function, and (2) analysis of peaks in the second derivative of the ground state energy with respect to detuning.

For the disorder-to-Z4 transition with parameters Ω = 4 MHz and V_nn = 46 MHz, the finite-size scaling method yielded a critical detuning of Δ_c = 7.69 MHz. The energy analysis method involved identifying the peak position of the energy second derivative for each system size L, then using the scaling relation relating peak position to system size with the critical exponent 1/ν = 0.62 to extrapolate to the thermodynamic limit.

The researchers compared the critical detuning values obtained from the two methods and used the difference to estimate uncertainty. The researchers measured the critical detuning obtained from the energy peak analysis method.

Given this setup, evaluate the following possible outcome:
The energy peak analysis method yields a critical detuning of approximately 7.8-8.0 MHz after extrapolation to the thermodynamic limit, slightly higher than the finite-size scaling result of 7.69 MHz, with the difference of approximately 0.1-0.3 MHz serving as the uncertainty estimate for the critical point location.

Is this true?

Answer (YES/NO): NO